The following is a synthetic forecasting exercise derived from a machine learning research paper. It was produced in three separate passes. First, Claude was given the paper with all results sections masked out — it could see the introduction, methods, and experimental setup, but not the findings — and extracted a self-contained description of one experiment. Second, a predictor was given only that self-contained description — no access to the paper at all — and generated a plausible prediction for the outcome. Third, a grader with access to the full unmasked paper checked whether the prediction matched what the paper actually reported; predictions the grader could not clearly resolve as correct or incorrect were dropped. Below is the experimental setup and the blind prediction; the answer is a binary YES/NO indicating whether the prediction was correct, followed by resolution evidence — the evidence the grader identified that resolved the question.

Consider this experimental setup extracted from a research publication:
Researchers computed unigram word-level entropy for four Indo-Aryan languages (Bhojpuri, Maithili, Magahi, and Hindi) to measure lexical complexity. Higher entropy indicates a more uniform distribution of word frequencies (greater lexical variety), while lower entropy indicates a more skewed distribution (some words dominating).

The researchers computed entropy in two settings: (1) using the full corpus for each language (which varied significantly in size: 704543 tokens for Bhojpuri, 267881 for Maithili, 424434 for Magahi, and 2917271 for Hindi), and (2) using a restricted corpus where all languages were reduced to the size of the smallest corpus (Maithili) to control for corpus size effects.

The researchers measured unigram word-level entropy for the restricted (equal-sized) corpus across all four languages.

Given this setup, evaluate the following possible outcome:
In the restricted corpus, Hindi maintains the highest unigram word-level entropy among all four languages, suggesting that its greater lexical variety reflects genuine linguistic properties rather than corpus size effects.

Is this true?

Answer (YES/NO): YES